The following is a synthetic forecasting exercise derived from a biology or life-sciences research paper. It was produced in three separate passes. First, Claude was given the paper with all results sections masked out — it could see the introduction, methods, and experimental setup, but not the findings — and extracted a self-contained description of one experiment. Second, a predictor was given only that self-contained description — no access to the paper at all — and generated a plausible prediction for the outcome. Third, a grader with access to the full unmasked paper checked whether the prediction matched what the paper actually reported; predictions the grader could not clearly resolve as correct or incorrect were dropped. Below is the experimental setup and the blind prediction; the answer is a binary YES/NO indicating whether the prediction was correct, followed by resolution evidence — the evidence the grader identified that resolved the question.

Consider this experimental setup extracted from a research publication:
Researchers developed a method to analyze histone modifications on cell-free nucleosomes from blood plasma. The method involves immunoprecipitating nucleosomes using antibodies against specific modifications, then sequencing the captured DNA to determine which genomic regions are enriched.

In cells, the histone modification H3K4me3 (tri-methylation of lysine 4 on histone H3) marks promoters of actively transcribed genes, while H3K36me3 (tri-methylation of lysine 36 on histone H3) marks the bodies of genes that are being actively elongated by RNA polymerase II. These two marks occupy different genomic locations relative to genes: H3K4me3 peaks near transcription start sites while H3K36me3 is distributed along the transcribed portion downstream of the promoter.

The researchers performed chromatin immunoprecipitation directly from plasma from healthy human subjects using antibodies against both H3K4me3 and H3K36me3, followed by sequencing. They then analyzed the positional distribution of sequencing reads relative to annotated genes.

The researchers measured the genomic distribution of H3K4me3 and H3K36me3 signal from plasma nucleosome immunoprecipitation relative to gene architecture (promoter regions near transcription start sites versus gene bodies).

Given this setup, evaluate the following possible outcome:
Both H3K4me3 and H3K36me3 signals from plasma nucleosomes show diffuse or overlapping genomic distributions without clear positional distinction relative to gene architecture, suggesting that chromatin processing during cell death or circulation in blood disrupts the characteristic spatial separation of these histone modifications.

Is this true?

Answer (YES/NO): NO